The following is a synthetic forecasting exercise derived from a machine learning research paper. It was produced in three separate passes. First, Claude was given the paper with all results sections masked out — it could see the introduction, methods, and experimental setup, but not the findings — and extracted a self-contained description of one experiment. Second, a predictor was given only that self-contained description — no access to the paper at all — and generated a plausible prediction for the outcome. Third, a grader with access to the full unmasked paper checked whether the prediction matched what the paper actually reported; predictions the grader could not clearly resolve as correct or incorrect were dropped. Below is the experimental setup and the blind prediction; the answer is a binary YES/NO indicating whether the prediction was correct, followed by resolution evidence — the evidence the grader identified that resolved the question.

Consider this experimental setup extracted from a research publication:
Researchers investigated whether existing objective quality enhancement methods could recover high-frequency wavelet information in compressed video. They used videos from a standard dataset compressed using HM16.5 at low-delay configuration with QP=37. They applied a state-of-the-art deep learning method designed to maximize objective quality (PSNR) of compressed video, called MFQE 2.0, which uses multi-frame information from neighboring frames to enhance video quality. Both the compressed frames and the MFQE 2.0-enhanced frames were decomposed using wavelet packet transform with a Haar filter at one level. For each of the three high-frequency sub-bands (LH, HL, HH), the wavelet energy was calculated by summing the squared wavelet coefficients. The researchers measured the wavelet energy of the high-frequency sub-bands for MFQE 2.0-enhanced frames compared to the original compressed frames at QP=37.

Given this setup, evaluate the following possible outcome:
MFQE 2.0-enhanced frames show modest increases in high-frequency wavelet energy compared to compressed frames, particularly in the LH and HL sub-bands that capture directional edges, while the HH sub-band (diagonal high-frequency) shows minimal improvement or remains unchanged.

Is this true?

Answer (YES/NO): NO